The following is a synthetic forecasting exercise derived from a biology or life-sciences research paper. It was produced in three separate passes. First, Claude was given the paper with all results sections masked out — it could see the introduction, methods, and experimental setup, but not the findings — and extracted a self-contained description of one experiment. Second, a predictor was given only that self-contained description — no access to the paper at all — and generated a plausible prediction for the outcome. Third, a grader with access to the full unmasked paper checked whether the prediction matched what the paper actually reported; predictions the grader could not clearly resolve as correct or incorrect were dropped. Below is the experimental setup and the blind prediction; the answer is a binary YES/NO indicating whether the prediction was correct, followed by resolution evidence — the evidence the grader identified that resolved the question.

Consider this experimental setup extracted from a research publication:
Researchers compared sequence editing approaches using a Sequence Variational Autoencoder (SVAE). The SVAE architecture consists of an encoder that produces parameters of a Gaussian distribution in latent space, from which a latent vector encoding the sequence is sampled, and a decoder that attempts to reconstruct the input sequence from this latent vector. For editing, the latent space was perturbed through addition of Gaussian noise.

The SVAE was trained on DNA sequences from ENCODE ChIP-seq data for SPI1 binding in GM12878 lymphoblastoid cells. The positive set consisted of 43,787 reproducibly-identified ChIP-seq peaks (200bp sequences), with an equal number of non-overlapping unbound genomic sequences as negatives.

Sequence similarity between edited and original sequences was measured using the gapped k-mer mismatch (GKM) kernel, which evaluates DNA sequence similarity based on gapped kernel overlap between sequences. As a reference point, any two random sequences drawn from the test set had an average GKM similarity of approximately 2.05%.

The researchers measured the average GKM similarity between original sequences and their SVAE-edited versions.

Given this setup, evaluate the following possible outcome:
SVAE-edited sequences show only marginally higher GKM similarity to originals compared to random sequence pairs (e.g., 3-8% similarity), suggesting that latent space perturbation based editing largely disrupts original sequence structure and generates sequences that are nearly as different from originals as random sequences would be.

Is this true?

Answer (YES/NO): YES